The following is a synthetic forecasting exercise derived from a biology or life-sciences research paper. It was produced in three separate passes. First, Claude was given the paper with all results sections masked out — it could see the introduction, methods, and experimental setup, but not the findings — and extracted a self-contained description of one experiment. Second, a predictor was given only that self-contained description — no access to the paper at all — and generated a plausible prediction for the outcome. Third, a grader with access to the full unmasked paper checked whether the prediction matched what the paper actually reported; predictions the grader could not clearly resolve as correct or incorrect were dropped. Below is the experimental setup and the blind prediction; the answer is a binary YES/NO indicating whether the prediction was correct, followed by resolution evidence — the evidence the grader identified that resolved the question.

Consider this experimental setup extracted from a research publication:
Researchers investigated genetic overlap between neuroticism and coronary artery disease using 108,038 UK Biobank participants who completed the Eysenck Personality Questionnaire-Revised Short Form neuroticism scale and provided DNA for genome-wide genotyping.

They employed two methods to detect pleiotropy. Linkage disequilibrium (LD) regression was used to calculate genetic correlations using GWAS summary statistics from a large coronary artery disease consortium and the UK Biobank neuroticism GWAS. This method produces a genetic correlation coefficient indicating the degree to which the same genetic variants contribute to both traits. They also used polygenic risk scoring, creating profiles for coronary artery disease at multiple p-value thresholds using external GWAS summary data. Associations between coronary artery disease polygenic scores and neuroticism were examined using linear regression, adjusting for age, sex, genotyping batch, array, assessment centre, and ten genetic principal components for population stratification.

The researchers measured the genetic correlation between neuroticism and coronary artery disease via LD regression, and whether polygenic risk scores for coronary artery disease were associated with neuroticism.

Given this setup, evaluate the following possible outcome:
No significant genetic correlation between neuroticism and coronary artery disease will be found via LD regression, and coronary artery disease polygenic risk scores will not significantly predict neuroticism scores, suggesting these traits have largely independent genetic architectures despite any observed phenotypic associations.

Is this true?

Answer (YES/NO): NO